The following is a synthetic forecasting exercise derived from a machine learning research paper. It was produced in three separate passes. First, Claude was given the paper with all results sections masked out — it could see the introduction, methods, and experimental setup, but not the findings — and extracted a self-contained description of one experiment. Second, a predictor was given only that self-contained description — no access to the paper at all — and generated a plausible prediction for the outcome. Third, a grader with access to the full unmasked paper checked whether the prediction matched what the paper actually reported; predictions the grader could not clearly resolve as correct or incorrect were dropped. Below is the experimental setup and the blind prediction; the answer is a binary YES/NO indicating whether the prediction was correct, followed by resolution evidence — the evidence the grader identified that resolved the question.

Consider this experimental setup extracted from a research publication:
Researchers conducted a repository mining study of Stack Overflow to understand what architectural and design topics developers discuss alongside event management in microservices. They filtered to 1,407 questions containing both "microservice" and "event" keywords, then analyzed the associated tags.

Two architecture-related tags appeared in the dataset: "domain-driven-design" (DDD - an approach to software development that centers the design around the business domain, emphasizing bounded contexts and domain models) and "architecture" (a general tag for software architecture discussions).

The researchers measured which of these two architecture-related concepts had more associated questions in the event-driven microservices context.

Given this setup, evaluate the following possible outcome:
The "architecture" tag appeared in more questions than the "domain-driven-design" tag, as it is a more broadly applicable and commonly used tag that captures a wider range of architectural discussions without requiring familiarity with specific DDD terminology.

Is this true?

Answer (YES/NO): YES